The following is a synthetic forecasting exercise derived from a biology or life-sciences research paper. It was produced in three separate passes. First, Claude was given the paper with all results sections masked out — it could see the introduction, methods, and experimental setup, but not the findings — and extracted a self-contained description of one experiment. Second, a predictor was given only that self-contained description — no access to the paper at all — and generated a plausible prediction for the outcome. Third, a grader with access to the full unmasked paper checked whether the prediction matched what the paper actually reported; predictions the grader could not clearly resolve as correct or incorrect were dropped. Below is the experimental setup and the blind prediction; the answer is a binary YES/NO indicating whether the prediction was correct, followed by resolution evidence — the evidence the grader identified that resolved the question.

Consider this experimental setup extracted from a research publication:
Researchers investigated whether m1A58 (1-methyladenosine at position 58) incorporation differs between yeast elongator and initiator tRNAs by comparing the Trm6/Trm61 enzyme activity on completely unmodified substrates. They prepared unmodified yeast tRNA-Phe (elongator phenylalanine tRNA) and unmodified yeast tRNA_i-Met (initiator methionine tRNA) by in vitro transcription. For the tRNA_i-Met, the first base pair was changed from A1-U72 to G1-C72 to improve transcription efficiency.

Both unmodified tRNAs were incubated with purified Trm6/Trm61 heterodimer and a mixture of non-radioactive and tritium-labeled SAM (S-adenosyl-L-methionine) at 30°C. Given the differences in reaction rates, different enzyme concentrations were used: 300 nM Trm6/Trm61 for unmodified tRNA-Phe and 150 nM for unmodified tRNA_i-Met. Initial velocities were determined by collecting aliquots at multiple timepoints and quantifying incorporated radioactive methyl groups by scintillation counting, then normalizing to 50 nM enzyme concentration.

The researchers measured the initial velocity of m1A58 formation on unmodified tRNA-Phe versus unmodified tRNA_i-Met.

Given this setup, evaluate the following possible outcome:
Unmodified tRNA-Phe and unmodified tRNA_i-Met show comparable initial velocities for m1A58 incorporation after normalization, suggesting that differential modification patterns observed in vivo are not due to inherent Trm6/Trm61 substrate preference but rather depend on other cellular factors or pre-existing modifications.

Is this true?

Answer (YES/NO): NO